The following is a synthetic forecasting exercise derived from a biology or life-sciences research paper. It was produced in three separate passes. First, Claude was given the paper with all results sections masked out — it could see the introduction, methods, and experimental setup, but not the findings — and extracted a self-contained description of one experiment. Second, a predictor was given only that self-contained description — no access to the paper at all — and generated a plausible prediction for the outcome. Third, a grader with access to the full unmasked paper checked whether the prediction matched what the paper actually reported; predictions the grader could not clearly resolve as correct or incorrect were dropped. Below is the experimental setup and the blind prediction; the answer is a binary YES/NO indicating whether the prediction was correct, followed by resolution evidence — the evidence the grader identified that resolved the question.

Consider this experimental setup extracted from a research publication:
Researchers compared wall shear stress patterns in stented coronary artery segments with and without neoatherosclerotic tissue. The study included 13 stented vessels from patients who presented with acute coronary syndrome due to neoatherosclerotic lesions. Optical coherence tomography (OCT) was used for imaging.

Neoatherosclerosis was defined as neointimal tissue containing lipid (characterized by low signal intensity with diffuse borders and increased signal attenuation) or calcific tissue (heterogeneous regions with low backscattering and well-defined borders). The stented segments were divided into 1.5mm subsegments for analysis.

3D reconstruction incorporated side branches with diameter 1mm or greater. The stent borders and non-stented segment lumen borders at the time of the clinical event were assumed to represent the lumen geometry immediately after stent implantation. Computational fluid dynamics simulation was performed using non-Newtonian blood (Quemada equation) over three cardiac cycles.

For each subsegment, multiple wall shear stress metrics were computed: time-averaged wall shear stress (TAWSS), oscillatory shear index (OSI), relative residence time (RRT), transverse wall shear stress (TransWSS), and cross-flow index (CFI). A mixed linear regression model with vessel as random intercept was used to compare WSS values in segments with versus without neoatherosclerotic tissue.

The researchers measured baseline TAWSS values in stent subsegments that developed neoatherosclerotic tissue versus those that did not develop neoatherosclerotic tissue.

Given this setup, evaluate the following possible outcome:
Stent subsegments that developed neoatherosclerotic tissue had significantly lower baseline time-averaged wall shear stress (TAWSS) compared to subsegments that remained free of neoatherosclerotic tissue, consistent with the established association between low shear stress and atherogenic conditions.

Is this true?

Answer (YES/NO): NO